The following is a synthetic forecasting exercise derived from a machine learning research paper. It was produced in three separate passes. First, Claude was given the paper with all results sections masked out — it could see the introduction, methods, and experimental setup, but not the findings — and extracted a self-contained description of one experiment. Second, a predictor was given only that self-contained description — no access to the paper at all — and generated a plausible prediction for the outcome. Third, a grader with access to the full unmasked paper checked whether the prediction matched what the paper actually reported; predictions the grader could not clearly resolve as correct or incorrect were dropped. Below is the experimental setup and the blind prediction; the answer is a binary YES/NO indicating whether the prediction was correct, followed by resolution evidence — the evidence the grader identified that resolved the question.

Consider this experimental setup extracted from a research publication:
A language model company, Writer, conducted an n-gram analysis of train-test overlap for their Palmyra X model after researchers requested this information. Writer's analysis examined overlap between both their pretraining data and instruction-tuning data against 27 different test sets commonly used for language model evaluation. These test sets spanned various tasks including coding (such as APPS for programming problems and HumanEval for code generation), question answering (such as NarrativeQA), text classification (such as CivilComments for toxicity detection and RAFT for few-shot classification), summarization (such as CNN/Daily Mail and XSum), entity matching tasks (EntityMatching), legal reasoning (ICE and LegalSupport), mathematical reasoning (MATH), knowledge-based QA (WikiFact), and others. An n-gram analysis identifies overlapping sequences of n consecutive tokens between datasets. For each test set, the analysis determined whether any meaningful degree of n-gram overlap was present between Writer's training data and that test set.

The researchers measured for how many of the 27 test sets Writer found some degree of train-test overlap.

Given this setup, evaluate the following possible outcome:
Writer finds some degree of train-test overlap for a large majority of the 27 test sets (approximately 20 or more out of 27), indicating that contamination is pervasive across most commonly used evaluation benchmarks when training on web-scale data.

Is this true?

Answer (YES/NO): NO